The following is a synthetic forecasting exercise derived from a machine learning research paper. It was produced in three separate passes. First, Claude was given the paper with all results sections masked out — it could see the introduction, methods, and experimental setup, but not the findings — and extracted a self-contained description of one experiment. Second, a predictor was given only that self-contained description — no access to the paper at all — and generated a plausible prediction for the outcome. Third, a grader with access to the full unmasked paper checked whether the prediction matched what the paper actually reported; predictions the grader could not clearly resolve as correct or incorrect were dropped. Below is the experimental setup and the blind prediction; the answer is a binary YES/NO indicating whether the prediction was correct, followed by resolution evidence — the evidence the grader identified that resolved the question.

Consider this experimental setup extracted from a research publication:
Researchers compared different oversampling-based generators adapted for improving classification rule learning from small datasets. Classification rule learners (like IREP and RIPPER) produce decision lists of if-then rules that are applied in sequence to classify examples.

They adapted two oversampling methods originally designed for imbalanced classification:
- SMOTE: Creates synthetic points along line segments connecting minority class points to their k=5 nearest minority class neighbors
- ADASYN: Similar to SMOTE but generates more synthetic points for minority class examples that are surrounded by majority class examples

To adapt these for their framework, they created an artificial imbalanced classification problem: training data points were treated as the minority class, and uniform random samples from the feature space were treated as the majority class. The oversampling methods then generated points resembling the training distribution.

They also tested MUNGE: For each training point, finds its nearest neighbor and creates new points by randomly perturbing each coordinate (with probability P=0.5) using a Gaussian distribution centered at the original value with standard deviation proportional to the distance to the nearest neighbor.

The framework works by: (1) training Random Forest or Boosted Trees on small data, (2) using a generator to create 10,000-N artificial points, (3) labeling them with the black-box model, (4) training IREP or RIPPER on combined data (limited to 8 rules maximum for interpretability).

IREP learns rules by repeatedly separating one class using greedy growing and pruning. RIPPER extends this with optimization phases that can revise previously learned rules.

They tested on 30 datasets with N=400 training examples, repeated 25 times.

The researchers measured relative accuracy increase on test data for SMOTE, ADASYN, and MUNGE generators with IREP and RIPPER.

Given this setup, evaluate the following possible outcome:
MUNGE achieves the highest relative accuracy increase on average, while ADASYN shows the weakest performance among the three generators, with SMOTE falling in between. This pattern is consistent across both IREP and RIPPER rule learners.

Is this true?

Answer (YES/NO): NO